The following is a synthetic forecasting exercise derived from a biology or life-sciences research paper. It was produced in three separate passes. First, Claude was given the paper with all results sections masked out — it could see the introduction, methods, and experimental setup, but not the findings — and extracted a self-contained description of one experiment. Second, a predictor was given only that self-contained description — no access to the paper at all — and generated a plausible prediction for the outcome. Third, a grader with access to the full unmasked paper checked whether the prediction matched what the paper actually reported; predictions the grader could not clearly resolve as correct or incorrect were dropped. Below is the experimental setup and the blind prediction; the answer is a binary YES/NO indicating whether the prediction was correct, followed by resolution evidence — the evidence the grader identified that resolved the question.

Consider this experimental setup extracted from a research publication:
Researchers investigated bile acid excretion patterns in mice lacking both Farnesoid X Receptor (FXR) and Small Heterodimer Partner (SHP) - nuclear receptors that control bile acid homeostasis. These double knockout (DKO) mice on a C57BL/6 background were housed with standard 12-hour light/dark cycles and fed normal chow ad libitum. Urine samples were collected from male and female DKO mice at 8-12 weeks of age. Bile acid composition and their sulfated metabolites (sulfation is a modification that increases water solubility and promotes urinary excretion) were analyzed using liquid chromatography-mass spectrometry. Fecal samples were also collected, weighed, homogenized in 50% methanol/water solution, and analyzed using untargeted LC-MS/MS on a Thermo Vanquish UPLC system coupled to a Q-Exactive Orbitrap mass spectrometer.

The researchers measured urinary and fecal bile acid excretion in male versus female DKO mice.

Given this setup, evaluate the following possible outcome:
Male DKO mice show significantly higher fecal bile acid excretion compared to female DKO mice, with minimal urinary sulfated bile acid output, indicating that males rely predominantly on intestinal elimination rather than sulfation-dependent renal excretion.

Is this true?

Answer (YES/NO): NO